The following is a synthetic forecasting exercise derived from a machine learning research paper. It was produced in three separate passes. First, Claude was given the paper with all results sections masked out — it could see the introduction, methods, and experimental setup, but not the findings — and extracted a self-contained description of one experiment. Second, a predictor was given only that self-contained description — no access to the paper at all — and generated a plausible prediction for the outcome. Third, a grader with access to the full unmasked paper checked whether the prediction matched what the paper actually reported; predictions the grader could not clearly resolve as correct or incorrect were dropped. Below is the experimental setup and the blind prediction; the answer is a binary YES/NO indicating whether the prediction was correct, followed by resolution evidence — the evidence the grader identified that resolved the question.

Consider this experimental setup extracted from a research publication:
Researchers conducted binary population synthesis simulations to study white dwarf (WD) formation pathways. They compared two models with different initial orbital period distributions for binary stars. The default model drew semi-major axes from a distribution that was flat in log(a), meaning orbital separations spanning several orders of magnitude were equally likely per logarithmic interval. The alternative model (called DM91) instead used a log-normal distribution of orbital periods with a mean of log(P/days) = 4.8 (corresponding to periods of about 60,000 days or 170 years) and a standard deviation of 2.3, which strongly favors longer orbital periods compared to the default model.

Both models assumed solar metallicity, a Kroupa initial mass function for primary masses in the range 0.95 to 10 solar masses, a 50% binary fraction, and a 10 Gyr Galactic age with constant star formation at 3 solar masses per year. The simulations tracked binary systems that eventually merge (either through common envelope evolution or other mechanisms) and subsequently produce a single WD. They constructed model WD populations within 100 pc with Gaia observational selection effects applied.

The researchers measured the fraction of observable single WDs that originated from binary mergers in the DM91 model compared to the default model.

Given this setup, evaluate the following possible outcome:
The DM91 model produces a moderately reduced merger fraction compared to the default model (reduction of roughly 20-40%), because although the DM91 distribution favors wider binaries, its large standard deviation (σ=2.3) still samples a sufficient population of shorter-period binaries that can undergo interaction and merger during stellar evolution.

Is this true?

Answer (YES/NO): NO